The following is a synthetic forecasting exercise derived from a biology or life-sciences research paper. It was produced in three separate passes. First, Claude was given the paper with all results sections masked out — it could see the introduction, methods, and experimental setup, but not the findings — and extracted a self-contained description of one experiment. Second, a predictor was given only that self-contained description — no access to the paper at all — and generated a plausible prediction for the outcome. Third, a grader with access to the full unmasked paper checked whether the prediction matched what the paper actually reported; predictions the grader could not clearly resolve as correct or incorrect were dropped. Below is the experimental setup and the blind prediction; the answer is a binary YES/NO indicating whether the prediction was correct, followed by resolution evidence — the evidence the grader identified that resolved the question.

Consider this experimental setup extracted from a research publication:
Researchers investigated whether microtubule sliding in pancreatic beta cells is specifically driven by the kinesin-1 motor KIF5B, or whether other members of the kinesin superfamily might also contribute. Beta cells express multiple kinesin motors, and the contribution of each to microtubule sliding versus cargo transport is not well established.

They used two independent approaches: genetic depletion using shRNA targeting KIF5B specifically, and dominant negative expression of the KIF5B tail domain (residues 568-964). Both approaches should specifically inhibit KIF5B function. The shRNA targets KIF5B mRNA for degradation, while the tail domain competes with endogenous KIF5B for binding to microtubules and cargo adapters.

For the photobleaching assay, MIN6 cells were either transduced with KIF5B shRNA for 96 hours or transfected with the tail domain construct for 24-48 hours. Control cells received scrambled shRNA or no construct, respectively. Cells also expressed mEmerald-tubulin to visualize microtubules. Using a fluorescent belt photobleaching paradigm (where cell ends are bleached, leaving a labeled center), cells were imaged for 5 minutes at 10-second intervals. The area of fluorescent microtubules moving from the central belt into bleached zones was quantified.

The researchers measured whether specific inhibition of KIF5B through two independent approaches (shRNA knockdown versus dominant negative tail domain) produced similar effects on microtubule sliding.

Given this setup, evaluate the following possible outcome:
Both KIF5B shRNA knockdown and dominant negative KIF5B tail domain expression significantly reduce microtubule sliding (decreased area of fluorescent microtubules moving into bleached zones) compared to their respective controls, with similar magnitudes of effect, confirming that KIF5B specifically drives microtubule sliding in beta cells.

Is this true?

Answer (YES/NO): YES